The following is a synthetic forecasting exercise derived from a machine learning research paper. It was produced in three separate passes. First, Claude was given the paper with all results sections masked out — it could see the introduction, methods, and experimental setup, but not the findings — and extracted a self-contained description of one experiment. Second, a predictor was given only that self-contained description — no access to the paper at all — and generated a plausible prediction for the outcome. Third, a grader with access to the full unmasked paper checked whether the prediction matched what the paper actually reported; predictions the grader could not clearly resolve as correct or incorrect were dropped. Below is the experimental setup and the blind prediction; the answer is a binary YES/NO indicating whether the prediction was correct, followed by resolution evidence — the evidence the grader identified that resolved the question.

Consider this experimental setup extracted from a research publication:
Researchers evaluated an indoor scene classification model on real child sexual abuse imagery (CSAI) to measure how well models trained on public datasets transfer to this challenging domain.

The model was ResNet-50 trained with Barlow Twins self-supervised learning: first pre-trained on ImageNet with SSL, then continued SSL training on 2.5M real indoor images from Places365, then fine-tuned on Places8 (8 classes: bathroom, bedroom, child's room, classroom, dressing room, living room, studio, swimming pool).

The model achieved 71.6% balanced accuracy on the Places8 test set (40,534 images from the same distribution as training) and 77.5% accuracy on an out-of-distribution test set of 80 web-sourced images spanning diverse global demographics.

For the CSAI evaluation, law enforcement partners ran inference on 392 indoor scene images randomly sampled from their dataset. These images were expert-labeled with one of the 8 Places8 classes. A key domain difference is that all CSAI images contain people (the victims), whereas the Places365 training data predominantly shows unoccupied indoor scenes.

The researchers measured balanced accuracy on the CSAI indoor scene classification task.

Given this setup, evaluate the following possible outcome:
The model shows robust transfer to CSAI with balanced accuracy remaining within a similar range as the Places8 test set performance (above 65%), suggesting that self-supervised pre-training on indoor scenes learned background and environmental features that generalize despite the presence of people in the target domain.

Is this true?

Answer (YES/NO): NO